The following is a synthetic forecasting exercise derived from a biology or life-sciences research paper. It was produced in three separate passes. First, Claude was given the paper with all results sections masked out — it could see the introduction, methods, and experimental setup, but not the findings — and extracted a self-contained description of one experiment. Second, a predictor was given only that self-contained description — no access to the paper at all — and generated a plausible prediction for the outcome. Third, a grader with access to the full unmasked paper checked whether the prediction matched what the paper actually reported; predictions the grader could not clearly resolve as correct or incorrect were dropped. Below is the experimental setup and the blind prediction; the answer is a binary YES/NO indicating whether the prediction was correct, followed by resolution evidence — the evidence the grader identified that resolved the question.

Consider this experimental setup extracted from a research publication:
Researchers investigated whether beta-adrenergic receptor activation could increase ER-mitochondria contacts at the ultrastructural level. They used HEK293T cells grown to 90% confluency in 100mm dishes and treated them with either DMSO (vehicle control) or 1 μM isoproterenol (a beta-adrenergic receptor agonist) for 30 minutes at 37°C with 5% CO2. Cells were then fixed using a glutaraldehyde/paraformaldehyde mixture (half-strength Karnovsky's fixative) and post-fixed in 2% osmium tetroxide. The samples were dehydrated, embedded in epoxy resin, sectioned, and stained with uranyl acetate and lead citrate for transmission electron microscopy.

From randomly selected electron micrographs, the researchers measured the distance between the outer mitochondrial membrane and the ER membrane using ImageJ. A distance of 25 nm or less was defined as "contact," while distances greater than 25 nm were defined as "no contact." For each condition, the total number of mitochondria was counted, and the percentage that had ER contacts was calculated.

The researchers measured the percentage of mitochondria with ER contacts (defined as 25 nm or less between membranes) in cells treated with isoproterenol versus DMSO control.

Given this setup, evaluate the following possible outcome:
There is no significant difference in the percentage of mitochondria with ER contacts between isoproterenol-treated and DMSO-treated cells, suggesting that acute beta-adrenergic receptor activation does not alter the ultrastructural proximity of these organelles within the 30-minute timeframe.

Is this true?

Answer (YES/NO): NO